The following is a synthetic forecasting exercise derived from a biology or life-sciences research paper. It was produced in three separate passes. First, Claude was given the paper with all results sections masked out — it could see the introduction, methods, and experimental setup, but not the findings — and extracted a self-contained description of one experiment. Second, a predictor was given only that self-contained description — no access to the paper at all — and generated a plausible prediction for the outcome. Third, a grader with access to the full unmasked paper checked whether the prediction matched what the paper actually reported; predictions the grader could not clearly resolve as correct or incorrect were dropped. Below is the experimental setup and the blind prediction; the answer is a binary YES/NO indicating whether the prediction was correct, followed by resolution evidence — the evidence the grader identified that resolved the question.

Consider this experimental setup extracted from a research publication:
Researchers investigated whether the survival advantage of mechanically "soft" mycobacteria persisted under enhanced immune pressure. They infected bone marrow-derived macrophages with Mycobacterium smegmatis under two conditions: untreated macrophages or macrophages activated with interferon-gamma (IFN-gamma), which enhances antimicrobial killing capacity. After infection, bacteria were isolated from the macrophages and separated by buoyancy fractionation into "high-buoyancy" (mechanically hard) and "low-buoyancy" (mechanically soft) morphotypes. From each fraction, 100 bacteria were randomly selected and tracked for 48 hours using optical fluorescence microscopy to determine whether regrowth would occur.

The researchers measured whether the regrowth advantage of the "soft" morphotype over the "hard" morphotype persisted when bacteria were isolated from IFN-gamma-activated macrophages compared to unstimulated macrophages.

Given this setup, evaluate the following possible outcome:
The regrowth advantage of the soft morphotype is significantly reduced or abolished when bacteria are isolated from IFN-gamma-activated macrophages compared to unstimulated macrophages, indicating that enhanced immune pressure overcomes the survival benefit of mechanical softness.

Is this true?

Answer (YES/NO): NO